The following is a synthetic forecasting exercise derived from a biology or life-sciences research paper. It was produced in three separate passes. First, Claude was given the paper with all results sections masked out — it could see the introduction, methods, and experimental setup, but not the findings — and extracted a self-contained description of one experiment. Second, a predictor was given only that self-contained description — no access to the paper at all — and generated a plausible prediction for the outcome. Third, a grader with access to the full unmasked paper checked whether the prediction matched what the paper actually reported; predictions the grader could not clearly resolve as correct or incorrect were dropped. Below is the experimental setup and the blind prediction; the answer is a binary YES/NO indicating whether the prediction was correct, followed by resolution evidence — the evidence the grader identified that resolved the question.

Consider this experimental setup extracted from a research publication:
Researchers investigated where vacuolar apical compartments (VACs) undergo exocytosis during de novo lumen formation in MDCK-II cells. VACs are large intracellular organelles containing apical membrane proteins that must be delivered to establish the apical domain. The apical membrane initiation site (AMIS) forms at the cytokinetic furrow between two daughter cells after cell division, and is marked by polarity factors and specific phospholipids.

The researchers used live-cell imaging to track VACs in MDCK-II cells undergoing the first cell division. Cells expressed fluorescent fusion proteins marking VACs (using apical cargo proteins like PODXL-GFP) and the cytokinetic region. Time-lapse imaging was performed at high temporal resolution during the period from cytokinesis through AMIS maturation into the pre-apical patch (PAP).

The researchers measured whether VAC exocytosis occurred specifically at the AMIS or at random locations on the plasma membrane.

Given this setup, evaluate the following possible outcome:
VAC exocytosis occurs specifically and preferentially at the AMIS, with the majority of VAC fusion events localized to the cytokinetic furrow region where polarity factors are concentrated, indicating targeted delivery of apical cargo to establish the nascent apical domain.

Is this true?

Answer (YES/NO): YES